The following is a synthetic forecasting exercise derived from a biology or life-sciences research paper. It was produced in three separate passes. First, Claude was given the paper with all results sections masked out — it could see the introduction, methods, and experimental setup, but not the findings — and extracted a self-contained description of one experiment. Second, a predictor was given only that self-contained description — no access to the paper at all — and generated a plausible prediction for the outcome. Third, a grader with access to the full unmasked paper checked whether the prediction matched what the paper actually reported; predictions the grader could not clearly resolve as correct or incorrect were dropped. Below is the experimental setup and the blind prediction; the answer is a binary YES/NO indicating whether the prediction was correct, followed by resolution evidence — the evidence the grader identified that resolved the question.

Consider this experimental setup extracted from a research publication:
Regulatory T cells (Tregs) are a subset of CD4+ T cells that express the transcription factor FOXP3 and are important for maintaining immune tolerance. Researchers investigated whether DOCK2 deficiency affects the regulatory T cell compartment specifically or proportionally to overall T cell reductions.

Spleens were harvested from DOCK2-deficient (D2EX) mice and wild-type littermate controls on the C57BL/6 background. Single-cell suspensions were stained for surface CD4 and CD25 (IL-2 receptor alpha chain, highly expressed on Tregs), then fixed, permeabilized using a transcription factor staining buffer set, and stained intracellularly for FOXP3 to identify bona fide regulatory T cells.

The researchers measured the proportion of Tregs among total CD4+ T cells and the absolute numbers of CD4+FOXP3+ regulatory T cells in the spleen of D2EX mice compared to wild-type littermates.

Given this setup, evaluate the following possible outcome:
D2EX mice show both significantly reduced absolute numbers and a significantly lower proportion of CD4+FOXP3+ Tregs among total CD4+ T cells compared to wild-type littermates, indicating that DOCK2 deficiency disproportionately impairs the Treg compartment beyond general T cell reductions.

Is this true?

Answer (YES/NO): NO